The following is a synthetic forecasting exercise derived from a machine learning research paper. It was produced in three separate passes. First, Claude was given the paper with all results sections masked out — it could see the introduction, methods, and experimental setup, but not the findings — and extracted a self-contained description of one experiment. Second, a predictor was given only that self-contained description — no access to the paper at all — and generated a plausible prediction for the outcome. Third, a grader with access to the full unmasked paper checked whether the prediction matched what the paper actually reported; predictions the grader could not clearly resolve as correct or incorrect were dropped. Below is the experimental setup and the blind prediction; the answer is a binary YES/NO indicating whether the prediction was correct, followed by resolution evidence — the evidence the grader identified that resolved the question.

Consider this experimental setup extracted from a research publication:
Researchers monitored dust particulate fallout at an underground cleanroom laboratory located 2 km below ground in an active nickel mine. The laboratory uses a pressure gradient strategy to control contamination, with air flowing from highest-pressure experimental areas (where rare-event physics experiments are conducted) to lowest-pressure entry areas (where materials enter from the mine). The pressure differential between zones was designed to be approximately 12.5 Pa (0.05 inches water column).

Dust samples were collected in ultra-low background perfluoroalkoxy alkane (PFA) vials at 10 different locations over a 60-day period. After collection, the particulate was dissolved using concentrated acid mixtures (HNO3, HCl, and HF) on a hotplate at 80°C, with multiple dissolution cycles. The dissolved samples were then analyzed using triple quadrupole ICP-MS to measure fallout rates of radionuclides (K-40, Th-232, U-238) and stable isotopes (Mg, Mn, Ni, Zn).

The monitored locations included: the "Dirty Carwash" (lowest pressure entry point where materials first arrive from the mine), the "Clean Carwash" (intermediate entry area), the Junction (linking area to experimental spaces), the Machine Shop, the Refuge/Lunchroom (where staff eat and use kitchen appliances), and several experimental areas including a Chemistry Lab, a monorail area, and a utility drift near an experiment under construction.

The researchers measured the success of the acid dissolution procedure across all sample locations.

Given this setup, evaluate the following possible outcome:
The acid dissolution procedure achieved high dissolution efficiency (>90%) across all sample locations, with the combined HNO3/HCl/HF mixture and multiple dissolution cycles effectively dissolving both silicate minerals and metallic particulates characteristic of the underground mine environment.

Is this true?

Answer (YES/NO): NO